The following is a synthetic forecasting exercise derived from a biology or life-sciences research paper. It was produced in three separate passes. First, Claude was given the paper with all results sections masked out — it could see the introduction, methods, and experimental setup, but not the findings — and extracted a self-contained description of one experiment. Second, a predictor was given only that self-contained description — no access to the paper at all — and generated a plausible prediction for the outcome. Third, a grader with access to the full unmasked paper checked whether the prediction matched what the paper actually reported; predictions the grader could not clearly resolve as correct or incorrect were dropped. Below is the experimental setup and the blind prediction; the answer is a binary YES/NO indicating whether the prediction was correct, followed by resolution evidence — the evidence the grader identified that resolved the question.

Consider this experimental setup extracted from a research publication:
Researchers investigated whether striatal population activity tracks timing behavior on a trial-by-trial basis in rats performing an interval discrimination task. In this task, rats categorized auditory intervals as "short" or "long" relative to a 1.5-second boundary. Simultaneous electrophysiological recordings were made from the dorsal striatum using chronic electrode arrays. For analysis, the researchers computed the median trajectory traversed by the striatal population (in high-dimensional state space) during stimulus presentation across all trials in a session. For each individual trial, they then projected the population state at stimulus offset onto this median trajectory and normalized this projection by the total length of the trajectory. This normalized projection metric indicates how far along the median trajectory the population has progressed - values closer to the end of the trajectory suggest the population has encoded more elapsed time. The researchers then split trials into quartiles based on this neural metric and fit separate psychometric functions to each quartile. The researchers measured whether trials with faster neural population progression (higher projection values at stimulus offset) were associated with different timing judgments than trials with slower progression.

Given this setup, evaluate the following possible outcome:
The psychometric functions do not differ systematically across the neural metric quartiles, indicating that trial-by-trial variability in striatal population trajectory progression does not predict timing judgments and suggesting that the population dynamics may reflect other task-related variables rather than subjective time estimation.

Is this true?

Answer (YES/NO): NO